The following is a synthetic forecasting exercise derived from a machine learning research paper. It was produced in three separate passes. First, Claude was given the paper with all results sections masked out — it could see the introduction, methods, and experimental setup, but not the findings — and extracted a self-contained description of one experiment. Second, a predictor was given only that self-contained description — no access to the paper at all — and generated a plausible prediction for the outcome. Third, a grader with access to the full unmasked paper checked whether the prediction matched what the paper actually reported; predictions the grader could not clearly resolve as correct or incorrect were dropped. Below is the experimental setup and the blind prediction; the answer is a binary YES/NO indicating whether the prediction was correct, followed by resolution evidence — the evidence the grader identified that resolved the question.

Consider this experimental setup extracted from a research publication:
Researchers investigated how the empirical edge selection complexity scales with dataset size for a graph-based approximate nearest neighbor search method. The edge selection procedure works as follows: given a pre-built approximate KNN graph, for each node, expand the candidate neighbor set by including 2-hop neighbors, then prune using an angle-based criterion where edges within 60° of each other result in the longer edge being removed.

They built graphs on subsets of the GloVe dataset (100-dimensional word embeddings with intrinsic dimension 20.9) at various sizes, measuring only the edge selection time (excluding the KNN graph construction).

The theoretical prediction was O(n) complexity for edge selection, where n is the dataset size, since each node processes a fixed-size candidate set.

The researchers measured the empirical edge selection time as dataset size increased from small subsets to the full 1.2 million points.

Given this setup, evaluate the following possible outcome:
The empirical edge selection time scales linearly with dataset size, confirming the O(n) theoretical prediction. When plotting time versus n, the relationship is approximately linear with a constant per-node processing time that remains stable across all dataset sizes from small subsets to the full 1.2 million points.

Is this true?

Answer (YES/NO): YES